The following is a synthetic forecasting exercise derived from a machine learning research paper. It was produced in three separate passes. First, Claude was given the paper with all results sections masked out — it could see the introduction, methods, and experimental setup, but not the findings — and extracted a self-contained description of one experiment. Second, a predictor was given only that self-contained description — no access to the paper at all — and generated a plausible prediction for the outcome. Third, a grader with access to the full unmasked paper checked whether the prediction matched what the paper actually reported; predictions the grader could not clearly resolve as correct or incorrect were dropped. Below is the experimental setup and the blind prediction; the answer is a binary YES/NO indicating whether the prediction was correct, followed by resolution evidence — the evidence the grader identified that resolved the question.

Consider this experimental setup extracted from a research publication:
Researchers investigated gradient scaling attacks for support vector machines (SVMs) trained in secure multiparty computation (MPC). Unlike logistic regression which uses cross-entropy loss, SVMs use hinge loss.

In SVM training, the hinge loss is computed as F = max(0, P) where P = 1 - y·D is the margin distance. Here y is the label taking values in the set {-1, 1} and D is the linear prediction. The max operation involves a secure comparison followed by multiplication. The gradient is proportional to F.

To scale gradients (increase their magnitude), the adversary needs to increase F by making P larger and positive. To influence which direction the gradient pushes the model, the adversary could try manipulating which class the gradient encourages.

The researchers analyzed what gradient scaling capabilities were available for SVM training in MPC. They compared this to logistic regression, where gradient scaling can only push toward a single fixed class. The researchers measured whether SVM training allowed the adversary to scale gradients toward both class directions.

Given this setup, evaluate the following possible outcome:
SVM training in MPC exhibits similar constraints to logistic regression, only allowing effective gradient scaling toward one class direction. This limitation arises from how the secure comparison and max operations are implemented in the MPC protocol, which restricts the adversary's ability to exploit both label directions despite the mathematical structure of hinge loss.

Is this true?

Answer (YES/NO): NO